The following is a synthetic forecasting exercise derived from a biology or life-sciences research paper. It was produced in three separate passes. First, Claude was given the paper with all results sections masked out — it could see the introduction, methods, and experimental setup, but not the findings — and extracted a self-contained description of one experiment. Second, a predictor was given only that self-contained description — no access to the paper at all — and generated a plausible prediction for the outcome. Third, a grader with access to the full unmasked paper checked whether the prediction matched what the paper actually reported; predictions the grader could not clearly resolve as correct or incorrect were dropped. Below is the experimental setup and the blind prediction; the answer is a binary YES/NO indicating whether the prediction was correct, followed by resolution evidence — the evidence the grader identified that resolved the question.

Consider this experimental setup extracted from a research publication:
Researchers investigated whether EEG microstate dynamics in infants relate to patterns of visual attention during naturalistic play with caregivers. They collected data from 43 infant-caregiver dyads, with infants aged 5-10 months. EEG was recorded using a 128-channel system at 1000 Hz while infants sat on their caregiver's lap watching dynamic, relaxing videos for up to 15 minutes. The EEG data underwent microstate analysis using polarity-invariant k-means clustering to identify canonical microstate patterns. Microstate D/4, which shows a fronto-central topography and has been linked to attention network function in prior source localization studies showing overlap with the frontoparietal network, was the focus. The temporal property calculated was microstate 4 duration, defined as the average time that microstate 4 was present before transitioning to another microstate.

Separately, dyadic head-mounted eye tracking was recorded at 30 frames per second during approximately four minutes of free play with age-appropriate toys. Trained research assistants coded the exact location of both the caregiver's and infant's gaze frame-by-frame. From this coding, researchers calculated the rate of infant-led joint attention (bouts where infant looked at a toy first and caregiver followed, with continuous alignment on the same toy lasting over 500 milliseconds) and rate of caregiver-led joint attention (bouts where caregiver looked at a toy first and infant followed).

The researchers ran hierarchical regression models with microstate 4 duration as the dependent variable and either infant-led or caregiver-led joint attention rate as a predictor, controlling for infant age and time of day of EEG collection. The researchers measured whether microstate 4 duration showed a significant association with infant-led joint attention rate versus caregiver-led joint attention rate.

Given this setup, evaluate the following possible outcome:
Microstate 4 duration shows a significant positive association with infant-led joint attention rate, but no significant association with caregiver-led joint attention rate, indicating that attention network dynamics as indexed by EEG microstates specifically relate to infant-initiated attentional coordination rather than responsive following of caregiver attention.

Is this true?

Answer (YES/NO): YES